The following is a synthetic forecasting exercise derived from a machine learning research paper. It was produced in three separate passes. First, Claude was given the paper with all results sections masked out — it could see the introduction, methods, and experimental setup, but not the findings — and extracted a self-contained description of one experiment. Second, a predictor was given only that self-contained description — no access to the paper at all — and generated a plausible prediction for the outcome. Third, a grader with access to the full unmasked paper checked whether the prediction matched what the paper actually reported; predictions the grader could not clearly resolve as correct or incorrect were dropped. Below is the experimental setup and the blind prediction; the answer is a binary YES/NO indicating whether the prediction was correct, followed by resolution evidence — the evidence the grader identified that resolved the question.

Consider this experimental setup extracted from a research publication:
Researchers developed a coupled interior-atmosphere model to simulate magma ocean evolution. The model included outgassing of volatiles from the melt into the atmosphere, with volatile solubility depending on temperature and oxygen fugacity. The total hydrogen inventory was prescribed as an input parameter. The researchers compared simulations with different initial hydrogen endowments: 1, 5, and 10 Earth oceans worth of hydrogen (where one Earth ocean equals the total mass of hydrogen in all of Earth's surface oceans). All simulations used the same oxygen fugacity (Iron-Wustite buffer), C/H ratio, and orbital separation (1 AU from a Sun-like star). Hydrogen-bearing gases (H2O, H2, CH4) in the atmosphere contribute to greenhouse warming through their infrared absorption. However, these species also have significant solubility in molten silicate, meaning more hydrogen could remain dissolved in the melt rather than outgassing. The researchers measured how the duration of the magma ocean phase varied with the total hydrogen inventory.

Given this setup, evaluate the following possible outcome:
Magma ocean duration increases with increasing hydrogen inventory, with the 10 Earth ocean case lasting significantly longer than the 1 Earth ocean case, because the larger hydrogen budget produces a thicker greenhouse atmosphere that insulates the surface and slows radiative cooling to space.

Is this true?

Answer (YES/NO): YES